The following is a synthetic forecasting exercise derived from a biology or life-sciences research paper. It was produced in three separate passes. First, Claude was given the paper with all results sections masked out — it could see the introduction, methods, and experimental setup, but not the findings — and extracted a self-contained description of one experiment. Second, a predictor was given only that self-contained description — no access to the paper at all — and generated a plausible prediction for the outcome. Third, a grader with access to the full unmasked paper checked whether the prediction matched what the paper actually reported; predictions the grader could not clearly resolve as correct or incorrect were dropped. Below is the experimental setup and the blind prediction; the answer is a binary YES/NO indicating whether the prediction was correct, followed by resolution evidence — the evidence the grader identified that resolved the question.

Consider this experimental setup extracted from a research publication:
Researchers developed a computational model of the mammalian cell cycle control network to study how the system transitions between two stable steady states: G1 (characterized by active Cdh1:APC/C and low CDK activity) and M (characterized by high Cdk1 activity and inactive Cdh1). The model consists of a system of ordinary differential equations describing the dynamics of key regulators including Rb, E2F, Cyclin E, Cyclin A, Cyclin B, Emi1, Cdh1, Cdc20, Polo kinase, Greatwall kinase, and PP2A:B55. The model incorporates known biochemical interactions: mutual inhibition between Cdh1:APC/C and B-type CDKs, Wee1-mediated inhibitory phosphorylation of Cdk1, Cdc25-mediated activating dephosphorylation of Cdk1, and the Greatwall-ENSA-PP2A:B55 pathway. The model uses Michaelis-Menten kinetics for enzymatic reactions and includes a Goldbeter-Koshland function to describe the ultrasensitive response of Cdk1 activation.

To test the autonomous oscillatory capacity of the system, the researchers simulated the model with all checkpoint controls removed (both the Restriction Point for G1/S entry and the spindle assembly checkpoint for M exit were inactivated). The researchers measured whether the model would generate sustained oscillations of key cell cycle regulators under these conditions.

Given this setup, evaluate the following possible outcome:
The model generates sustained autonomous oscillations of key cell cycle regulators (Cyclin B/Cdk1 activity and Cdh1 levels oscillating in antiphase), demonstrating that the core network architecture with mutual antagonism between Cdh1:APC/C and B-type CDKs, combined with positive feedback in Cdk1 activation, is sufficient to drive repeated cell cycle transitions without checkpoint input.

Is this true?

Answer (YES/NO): YES